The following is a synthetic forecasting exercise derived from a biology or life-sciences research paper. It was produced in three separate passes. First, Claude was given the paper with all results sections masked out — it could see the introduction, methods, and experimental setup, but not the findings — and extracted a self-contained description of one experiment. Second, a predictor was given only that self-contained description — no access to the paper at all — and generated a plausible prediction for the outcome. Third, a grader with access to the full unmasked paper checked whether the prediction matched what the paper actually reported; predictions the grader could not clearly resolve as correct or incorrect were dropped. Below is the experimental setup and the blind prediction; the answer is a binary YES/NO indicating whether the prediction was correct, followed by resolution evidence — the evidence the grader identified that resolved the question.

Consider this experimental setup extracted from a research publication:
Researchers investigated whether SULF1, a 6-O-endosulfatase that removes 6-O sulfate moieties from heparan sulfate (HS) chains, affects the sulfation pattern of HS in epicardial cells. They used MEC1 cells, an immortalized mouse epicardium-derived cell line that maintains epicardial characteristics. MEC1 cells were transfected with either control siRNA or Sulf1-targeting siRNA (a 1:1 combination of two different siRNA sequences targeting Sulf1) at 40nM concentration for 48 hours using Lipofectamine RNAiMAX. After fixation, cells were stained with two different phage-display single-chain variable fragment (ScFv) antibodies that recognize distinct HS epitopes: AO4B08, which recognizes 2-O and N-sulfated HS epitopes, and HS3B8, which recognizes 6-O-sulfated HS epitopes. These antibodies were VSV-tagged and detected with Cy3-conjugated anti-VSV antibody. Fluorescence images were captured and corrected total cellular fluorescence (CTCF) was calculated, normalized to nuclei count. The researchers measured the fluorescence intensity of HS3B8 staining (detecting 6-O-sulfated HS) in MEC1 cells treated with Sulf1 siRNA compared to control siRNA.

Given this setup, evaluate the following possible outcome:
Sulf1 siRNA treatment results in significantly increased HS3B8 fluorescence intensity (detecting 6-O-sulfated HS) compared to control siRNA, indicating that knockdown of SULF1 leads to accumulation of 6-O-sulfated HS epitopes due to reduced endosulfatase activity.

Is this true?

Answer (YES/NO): YES